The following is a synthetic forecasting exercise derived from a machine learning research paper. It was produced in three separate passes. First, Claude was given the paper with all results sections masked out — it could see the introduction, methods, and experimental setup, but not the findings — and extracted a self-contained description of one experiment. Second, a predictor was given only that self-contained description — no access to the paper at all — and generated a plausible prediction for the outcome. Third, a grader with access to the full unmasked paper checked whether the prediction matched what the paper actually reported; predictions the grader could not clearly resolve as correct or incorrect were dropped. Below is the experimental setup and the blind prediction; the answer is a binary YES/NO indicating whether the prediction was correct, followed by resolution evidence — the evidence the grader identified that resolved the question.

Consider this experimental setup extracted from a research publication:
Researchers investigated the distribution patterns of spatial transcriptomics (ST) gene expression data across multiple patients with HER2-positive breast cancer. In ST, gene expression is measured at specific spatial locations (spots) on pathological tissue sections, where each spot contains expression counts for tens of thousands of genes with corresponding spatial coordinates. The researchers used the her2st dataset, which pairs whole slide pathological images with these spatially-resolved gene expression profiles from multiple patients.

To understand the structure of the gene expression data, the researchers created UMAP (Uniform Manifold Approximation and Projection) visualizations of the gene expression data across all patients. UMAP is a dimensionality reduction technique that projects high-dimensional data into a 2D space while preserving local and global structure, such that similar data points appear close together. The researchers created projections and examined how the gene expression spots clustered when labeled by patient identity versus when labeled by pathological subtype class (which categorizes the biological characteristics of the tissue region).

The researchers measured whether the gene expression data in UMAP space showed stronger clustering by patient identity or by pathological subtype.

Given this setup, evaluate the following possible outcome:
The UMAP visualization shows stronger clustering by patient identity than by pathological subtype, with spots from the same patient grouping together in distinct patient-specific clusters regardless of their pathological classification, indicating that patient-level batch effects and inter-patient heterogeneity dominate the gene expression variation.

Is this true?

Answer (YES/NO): YES